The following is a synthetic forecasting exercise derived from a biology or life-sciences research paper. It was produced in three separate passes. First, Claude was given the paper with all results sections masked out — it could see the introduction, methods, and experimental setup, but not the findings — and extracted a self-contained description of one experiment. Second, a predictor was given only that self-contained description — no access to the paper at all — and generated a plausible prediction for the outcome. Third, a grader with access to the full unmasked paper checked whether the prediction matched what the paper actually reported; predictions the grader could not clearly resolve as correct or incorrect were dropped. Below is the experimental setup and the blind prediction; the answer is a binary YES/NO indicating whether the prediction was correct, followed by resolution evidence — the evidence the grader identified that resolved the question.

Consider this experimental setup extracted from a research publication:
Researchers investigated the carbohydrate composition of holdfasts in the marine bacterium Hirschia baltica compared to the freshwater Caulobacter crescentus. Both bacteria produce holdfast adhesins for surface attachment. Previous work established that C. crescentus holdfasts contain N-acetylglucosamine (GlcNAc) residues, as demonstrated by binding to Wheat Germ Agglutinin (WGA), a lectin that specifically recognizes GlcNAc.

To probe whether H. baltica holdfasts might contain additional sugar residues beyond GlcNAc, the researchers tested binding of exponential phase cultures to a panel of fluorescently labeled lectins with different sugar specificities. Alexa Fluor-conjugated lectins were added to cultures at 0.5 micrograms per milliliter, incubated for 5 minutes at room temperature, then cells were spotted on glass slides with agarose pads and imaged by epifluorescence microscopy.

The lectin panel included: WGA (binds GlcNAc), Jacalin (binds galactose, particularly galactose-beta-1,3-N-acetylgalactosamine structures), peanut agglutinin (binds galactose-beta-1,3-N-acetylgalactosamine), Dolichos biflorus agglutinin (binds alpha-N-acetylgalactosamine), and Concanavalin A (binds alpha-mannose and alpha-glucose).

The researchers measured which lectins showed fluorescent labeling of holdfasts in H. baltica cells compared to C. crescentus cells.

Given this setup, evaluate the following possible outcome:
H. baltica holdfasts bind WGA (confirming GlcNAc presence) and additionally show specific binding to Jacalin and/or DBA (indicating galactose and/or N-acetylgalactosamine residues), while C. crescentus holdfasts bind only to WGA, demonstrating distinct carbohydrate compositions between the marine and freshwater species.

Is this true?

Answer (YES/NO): NO